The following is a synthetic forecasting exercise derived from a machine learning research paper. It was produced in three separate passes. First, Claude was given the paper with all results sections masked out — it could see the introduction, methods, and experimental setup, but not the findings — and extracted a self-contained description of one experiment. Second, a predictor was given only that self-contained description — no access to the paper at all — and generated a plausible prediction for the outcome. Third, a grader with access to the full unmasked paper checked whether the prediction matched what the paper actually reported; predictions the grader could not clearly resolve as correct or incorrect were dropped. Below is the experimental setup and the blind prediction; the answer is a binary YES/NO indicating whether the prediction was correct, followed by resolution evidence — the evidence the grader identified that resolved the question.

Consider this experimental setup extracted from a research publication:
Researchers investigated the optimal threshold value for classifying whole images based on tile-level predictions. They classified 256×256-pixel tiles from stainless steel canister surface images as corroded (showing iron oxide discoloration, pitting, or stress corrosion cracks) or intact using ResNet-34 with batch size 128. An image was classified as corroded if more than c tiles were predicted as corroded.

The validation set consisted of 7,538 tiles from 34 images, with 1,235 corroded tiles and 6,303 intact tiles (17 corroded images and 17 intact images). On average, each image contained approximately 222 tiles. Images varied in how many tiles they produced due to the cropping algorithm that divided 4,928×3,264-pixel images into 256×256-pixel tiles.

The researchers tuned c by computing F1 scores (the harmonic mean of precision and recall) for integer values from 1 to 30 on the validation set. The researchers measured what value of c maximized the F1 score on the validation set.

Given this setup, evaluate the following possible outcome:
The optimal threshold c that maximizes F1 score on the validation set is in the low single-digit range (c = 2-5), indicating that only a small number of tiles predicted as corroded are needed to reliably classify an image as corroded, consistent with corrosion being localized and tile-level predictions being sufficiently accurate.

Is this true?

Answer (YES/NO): NO